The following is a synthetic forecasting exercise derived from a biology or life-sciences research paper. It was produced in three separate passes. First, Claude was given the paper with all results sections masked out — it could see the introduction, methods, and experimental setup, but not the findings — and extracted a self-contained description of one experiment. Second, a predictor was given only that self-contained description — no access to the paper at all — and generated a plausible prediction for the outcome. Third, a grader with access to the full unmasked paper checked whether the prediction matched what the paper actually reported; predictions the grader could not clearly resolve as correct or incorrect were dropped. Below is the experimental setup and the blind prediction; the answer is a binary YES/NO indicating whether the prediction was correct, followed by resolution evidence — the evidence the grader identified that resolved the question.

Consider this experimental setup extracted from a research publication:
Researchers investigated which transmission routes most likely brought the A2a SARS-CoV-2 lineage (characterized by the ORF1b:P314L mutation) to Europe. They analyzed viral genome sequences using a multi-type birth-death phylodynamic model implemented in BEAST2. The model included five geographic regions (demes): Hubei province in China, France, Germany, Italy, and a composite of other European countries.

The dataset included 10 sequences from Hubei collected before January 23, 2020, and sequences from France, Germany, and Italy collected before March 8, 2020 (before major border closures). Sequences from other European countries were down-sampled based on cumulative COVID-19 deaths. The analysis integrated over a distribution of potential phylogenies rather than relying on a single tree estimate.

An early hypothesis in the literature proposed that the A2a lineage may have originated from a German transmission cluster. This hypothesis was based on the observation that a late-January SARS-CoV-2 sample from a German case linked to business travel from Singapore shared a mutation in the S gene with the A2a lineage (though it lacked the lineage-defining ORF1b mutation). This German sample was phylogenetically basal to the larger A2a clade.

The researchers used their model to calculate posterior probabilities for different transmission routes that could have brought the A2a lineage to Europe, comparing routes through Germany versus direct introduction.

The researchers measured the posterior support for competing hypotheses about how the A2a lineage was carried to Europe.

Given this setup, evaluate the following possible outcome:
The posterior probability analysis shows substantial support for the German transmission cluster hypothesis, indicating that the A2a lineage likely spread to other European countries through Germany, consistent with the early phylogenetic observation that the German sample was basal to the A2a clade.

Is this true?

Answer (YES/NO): NO